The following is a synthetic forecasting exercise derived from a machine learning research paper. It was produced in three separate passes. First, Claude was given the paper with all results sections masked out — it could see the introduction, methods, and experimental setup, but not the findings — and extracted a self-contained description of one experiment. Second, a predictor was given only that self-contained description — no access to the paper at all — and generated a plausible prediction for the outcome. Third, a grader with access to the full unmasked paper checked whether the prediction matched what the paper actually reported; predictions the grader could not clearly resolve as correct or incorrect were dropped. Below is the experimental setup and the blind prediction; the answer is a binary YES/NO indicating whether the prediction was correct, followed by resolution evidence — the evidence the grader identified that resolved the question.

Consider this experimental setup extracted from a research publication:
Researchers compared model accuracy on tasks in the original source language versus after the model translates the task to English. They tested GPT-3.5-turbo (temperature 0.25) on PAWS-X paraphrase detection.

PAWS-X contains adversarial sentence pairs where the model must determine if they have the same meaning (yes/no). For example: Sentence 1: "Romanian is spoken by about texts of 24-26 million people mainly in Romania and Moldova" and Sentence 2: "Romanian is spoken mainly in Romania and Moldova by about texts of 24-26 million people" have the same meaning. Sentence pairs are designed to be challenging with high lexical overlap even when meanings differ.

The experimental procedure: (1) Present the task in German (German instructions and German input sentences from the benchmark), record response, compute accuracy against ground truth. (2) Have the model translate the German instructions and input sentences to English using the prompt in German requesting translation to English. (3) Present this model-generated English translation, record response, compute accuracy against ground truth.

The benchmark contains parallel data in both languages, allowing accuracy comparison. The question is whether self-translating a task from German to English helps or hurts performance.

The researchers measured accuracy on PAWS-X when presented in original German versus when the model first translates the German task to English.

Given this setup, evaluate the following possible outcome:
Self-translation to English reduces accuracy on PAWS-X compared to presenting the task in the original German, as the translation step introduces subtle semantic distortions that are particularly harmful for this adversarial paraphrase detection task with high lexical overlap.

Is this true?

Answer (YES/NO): NO